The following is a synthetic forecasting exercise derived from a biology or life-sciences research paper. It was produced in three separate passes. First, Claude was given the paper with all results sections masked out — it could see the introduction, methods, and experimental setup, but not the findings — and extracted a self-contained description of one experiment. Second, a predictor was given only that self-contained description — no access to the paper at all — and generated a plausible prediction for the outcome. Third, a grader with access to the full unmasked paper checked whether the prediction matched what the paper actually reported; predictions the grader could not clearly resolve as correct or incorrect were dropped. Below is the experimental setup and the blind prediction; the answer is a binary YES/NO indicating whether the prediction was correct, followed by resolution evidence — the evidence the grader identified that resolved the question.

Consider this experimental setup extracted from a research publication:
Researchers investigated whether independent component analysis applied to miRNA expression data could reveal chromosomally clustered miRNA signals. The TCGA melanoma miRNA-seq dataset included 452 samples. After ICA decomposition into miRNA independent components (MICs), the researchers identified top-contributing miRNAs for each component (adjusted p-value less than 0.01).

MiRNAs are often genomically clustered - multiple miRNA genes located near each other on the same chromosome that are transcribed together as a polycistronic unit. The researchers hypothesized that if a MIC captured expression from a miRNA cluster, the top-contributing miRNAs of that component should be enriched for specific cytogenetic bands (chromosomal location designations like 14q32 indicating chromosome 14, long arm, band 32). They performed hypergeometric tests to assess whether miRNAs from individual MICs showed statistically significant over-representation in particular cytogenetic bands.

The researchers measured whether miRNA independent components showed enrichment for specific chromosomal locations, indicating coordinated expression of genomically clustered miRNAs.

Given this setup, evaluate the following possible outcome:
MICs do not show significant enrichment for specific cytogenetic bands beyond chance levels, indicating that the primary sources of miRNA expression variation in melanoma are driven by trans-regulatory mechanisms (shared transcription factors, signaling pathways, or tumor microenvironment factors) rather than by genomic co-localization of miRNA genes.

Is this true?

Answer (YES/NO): NO